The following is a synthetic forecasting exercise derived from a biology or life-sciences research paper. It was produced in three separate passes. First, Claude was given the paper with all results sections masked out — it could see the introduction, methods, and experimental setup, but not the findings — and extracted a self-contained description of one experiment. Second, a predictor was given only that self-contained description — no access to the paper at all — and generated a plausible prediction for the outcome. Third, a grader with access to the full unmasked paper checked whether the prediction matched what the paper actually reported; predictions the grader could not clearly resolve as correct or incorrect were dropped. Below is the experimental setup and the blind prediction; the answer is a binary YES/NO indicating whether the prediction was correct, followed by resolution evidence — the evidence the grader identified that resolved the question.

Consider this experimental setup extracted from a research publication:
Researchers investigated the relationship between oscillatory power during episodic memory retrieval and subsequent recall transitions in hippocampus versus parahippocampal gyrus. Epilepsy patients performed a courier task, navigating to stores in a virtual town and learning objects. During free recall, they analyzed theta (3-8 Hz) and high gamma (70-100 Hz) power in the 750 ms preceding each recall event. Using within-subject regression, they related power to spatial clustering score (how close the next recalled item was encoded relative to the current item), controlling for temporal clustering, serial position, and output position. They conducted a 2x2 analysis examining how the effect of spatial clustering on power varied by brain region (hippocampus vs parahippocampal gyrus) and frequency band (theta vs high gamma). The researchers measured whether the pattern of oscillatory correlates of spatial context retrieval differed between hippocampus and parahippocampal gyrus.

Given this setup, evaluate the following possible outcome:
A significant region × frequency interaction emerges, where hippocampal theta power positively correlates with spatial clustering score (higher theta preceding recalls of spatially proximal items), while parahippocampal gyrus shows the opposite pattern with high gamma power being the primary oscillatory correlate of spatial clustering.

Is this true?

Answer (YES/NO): NO